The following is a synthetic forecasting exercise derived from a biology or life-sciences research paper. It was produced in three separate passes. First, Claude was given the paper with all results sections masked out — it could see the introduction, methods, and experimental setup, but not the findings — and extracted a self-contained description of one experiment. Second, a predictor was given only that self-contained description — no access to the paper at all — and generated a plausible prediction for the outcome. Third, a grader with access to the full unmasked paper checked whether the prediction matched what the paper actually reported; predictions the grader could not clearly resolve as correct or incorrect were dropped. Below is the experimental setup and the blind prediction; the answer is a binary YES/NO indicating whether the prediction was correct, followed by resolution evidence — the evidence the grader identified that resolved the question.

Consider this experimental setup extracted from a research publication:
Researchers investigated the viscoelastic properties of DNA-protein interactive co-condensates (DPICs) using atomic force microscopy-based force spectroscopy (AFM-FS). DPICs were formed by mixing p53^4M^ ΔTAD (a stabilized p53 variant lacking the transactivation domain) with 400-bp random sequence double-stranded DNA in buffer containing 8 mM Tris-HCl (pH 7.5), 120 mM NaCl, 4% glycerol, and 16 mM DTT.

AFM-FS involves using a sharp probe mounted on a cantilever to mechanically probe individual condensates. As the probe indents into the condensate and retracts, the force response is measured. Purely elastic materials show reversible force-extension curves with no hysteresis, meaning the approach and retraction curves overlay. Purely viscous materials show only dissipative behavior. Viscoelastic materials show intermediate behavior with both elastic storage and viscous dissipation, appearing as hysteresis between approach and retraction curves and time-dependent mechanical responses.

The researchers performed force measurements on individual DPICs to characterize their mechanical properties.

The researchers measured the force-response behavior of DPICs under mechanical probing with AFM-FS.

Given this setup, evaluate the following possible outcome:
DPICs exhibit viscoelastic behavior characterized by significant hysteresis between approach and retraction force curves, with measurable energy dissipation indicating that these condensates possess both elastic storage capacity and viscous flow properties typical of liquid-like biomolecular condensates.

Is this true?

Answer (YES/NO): NO